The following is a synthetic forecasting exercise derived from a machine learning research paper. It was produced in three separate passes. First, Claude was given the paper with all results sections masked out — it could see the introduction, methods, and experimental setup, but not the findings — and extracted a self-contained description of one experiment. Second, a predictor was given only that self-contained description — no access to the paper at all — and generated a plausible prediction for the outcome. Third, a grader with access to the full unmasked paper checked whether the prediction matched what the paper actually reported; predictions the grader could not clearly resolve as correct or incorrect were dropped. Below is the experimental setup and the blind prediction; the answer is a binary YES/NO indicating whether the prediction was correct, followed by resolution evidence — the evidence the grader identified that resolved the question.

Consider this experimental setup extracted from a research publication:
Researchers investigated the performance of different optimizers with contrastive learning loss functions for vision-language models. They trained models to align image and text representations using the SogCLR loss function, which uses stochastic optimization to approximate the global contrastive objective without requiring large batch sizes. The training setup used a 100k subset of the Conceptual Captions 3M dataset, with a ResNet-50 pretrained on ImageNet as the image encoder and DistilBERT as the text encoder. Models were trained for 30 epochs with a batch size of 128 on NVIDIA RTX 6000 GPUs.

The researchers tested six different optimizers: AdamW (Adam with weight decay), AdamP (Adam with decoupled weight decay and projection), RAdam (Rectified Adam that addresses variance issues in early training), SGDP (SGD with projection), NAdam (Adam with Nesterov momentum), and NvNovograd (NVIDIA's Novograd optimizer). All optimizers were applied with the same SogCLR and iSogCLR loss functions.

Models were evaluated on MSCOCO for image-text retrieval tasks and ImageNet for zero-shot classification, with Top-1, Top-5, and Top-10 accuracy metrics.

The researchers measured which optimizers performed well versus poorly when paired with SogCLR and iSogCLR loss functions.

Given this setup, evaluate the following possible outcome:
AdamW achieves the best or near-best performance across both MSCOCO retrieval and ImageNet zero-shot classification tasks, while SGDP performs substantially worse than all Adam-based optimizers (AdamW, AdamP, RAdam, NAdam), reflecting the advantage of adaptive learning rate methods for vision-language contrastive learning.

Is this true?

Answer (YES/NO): NO